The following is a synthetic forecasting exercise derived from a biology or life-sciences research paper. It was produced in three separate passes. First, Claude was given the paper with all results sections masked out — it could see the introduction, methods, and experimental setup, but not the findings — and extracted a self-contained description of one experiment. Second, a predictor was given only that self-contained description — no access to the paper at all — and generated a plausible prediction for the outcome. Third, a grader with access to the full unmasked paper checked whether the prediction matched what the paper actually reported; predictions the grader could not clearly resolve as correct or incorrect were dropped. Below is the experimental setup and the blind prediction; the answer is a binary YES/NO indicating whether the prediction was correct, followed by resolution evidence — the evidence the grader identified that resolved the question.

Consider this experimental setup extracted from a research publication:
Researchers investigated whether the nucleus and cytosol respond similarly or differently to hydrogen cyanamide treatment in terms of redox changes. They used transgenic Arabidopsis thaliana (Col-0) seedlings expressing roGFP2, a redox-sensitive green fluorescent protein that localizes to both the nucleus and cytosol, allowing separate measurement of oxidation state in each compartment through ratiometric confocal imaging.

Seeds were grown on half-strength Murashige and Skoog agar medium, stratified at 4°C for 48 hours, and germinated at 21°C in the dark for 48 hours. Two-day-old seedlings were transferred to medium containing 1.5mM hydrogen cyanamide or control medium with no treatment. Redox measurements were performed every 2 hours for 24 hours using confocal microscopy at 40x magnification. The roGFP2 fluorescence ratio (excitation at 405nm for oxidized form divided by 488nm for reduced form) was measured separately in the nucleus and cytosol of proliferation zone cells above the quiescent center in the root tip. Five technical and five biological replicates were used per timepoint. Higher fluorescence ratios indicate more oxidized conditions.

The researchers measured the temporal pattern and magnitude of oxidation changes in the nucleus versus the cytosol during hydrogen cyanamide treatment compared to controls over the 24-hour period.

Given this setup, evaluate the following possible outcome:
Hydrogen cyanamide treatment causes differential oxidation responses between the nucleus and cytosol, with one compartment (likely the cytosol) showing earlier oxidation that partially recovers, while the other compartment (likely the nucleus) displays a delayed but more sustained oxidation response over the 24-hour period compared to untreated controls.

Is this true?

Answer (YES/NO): NO